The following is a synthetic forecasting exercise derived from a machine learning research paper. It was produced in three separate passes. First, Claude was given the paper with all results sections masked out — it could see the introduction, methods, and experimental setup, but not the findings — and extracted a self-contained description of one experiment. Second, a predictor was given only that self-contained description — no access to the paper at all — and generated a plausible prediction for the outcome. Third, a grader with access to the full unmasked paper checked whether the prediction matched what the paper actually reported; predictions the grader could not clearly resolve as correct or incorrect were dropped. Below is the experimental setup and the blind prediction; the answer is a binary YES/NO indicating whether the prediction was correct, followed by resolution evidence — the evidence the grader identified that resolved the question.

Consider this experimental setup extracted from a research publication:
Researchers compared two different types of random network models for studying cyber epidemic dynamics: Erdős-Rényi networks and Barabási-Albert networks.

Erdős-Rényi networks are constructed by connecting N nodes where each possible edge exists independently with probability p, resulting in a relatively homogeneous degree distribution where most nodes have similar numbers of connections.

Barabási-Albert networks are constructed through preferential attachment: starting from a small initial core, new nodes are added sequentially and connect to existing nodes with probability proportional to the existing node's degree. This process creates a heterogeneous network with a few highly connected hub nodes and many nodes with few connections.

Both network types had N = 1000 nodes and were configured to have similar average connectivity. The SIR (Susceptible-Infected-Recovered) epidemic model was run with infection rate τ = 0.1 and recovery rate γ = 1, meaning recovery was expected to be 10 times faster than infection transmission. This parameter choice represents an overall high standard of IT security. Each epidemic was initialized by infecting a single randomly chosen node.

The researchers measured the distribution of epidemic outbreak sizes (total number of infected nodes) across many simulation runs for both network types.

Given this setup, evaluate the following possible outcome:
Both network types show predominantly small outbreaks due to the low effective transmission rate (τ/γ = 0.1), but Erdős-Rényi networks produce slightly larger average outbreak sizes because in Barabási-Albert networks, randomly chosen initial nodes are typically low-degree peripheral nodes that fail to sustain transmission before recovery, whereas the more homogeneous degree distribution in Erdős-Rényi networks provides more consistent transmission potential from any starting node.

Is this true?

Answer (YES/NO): NO